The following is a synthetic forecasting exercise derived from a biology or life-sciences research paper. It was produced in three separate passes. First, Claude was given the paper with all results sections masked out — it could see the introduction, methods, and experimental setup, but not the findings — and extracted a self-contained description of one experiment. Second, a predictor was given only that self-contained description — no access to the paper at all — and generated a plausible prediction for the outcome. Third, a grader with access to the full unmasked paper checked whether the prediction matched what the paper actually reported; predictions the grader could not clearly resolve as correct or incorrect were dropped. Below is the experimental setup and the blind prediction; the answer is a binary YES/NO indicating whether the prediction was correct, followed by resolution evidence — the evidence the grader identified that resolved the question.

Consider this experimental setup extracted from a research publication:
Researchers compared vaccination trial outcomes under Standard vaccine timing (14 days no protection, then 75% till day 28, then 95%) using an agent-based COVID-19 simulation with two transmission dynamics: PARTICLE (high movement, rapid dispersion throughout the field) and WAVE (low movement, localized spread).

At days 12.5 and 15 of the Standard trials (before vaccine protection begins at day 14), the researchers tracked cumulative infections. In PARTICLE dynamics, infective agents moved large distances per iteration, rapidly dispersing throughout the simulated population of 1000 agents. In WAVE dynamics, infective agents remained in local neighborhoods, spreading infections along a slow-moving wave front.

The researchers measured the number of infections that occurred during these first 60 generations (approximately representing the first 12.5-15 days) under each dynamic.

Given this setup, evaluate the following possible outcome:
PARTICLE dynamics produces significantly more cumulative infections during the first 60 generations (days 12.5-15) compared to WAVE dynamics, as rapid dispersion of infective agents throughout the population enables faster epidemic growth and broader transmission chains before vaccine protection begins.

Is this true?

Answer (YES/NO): YES